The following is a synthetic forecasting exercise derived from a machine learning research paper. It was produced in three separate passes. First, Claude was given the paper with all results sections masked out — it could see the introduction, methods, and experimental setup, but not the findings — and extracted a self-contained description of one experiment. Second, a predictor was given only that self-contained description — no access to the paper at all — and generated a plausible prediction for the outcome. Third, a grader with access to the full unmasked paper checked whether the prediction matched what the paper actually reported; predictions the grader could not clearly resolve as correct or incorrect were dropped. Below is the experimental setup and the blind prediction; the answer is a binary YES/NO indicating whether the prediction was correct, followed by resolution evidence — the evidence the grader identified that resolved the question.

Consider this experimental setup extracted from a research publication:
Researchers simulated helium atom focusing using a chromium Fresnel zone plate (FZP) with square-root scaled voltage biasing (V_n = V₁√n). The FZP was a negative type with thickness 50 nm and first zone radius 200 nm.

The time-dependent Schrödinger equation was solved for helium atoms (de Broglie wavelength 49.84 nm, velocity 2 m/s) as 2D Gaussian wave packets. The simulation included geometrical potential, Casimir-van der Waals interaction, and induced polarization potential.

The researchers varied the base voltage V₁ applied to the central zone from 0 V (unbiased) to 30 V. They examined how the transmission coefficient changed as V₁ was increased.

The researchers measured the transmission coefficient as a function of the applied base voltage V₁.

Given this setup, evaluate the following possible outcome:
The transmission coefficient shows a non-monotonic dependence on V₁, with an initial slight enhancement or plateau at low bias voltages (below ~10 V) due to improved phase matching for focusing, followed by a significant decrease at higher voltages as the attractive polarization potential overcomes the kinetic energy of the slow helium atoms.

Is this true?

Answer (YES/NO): NO